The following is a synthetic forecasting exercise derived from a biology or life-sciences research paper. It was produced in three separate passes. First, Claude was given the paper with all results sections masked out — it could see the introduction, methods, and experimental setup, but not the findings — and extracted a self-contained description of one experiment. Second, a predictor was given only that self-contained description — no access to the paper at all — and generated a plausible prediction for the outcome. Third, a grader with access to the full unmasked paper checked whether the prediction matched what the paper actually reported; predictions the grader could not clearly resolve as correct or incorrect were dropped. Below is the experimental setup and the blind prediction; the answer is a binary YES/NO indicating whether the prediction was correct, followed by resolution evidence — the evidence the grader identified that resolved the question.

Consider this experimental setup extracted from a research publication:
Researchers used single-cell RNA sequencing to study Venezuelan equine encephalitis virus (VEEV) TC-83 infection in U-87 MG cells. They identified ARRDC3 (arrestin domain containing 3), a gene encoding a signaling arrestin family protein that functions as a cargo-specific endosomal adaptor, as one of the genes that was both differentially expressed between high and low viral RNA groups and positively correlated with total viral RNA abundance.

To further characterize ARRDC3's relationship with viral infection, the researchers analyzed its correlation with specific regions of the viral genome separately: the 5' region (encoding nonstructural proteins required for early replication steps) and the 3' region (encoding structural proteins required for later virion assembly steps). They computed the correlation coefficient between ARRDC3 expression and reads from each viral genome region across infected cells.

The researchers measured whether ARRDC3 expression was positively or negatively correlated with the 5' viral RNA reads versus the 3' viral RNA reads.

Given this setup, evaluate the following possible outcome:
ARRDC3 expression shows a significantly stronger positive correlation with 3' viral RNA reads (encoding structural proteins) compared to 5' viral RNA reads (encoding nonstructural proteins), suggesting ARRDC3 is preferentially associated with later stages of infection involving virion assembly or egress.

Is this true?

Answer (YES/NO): NO